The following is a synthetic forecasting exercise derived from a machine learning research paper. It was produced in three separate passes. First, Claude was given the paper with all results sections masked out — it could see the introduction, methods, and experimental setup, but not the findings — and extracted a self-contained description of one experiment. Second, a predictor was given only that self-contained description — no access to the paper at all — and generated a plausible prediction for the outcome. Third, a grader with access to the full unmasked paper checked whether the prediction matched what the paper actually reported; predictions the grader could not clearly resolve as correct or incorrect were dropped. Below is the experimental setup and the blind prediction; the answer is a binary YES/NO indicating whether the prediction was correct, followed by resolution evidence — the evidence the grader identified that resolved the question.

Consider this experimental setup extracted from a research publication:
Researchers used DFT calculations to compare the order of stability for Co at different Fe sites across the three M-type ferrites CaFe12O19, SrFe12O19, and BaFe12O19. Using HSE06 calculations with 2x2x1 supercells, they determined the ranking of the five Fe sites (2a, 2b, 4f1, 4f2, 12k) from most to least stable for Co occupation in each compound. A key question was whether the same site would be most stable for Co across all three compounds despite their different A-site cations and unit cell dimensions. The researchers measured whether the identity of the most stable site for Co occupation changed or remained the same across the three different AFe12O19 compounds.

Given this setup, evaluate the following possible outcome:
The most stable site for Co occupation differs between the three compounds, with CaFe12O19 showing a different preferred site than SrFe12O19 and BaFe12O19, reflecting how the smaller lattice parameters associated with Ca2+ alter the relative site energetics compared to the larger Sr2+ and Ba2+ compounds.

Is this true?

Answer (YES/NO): NO